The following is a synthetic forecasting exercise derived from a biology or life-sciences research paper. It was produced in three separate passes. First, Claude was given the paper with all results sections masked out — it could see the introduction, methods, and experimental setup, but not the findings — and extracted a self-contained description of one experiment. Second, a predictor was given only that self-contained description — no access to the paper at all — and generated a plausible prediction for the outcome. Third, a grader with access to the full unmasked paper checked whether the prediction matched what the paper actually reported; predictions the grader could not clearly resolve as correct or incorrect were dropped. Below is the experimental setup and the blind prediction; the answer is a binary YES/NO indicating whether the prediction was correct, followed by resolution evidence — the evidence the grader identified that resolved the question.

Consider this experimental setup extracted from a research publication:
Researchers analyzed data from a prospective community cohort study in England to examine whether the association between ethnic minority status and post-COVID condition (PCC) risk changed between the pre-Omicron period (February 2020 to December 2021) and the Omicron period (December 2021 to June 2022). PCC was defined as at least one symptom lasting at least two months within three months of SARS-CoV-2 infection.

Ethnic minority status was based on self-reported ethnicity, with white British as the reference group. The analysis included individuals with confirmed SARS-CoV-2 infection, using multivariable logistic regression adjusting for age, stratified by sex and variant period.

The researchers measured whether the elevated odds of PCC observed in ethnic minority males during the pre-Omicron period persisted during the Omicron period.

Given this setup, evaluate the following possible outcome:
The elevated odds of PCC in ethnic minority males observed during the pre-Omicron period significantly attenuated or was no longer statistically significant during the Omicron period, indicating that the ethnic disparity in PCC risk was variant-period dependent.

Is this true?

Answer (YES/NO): YES